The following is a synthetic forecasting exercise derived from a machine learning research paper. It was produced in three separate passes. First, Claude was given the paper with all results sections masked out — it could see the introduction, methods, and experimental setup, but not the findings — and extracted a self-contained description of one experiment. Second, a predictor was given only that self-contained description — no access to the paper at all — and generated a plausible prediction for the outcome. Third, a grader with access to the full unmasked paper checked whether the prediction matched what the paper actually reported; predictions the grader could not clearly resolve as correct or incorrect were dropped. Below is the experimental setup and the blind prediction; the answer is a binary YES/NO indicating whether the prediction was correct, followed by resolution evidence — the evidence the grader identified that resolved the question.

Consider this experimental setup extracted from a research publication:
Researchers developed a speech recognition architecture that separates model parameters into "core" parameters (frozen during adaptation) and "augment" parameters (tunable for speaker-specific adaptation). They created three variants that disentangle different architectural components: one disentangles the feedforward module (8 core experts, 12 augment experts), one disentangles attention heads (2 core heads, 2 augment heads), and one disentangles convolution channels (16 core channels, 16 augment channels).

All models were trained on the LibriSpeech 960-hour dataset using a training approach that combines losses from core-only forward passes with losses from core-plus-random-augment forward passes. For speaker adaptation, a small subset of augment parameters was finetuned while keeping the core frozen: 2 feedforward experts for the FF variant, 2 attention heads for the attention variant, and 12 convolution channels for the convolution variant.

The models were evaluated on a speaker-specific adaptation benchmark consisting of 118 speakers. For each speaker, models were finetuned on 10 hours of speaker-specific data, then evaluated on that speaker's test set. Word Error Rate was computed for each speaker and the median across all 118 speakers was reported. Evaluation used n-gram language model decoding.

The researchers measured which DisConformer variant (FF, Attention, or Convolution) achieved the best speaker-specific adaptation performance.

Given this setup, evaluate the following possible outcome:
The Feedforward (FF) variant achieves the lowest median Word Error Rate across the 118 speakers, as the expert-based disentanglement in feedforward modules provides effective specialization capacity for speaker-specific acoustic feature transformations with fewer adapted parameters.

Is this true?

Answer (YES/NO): NO